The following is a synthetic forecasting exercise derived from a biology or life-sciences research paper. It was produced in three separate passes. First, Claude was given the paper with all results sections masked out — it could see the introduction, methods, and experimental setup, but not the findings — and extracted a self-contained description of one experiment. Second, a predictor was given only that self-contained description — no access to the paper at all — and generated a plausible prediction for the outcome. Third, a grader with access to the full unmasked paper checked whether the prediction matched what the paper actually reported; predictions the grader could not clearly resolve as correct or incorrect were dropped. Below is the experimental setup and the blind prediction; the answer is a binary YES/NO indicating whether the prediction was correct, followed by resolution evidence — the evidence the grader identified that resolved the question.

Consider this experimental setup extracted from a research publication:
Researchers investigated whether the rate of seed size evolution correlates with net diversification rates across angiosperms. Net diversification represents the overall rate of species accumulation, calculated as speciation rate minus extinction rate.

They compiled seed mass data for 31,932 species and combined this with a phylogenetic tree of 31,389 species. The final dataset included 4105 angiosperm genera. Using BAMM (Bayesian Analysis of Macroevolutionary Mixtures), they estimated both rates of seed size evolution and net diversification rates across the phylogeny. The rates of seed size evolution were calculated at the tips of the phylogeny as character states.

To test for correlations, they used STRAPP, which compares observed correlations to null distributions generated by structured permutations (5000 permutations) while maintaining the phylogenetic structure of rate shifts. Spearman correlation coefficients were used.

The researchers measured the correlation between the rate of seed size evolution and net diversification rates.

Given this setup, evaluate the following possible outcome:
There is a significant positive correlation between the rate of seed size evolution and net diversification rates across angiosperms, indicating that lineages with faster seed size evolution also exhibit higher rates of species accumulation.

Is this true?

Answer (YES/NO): YES